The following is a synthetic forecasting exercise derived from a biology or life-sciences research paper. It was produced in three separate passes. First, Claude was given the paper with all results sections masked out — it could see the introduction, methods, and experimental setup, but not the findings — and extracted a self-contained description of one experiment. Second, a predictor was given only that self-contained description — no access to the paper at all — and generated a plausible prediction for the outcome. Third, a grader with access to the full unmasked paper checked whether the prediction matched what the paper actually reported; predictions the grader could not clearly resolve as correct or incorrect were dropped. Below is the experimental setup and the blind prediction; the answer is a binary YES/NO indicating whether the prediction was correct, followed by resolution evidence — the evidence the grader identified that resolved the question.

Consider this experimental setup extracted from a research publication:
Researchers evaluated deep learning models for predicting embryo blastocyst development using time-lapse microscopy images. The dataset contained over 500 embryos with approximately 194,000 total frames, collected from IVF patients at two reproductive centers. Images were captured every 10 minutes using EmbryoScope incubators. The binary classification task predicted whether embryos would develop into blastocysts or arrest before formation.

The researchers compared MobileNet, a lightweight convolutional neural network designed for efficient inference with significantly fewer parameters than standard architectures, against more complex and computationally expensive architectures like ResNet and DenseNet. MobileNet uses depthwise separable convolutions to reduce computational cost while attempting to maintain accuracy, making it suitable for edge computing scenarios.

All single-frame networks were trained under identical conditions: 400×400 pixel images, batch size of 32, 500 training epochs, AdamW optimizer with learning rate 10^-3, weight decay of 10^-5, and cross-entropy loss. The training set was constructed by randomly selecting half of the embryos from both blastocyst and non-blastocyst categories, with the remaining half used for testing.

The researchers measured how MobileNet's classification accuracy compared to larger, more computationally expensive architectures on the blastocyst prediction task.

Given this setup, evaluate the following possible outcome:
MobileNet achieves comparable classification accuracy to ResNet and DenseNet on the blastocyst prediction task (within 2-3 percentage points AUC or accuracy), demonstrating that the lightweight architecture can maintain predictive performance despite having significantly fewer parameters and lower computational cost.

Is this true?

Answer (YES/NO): NO